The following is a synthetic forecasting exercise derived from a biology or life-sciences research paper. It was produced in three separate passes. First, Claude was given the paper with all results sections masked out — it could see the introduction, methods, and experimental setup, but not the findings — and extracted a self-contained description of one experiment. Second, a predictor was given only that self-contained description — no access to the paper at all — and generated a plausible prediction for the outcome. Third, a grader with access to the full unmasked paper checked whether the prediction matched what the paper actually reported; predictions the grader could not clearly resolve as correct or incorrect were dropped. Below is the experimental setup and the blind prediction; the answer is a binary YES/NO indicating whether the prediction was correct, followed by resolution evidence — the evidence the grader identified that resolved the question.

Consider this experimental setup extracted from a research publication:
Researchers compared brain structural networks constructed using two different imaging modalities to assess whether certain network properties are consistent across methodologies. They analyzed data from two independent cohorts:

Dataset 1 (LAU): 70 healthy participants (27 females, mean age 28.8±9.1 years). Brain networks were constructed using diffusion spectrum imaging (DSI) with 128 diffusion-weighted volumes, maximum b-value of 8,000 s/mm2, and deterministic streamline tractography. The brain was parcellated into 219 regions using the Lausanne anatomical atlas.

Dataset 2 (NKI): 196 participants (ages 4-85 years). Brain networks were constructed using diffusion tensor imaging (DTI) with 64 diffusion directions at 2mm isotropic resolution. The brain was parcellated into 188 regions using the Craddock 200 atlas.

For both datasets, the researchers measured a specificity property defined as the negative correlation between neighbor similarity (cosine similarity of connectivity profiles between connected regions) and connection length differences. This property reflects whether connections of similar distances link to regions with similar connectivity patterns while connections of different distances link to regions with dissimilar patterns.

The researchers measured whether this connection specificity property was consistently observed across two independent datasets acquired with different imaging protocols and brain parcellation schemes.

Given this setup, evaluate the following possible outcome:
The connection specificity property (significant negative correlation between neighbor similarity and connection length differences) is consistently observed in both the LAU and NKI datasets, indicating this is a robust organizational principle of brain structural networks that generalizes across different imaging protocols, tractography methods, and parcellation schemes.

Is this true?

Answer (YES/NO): YES